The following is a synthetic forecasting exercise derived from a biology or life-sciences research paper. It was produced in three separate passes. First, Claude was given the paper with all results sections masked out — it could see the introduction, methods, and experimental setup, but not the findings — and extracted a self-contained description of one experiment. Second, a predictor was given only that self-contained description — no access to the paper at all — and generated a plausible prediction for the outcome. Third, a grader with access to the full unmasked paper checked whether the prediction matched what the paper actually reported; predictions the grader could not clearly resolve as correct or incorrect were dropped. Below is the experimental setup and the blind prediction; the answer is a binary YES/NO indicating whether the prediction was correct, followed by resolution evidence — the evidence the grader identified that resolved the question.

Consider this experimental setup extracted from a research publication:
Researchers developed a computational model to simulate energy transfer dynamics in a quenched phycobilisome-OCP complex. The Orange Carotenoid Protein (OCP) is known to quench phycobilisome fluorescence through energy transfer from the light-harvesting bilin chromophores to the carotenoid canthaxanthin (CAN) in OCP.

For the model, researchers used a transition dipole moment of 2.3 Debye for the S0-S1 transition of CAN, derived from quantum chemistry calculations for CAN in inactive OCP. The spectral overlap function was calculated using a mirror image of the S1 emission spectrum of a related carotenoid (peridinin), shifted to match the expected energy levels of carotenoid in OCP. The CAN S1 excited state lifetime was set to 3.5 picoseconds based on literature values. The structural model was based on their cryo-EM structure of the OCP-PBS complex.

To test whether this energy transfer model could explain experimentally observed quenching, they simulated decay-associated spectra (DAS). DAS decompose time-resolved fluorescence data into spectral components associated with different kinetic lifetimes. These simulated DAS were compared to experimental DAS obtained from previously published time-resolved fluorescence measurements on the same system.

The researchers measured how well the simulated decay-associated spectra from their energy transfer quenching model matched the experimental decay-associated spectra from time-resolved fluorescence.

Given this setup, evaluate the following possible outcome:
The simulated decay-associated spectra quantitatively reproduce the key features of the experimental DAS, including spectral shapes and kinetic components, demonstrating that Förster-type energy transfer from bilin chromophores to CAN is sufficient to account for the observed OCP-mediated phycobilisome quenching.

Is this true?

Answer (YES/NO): NO